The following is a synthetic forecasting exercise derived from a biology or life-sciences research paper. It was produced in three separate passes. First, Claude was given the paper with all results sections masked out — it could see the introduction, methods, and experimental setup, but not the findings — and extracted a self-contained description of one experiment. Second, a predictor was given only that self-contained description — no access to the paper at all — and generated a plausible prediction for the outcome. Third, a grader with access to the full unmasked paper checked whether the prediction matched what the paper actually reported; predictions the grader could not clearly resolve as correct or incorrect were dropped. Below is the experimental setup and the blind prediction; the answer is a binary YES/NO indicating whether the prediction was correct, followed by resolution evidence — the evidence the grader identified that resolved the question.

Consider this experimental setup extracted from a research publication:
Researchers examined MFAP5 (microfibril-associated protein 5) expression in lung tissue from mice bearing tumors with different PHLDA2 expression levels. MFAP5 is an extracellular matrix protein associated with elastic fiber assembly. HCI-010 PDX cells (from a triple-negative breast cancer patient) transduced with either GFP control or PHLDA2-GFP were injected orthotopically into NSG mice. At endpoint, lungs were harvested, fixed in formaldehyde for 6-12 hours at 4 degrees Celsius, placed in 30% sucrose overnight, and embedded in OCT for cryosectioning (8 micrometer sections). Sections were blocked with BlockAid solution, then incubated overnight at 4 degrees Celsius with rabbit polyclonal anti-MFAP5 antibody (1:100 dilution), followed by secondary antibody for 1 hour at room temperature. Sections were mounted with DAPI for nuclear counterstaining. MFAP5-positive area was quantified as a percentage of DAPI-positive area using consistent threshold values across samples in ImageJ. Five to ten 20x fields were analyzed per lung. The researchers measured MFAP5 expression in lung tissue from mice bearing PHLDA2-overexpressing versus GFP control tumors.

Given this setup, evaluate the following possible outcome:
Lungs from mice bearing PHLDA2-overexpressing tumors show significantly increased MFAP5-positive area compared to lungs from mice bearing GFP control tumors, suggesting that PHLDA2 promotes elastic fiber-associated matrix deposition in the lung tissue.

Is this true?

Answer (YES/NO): YES